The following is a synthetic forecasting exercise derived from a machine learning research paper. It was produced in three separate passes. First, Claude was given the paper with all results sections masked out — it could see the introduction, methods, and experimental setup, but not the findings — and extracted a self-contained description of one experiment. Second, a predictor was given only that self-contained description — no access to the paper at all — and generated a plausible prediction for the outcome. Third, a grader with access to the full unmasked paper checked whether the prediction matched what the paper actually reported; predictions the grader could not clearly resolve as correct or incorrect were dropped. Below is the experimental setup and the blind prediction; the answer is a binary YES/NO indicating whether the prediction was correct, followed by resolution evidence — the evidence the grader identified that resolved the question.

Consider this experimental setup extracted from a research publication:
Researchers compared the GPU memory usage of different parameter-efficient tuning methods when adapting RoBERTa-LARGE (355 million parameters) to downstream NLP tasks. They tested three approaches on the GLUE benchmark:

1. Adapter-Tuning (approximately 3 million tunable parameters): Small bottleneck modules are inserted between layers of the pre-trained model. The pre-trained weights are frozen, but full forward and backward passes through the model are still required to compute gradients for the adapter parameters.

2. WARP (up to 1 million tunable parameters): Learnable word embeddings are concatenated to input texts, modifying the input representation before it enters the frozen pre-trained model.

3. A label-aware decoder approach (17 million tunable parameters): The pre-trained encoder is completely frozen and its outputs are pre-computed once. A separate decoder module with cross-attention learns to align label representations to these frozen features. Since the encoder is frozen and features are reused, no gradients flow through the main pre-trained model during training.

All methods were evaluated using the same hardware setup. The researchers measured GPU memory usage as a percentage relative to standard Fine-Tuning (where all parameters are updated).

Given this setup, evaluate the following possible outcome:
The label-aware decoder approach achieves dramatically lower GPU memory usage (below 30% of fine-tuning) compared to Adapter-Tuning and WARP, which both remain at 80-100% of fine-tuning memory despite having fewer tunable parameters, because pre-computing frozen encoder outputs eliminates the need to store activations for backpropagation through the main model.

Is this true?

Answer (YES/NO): NO